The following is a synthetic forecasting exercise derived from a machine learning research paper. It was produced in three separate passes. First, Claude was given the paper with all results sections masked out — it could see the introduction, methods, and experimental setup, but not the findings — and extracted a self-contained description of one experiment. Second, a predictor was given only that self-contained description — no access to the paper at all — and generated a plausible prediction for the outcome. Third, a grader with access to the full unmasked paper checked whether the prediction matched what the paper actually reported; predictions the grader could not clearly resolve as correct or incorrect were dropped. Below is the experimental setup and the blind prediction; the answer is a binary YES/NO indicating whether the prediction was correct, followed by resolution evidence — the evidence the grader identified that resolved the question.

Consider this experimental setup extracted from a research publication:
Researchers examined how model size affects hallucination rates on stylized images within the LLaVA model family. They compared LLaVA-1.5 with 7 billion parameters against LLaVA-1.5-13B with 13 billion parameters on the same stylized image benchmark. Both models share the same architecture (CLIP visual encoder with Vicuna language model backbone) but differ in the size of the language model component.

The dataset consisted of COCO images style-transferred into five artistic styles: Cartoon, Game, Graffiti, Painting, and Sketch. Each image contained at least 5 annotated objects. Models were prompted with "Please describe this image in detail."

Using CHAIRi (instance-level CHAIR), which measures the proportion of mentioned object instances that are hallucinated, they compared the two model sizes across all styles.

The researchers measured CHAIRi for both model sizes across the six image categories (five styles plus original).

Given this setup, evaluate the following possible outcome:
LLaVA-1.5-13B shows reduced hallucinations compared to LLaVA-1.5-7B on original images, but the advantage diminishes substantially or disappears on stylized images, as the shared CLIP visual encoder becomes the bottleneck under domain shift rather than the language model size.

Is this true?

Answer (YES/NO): NO